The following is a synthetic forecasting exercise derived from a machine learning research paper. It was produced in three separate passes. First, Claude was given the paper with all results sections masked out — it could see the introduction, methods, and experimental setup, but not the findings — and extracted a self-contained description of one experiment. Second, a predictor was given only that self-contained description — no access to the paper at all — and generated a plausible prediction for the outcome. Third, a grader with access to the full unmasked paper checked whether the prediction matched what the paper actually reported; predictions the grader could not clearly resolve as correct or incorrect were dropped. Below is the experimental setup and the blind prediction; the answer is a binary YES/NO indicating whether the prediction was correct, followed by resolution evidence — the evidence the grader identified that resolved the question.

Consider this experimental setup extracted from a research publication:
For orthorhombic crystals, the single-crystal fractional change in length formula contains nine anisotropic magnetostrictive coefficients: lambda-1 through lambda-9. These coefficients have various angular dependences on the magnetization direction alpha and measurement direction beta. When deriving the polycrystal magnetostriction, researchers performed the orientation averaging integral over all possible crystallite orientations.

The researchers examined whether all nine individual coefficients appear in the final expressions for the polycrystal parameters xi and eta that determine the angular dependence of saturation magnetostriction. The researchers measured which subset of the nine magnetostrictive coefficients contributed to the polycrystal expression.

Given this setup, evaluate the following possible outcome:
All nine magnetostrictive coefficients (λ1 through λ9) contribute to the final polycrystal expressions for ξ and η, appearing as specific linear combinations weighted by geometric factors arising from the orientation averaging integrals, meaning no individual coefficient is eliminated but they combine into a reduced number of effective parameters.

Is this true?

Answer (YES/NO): YES